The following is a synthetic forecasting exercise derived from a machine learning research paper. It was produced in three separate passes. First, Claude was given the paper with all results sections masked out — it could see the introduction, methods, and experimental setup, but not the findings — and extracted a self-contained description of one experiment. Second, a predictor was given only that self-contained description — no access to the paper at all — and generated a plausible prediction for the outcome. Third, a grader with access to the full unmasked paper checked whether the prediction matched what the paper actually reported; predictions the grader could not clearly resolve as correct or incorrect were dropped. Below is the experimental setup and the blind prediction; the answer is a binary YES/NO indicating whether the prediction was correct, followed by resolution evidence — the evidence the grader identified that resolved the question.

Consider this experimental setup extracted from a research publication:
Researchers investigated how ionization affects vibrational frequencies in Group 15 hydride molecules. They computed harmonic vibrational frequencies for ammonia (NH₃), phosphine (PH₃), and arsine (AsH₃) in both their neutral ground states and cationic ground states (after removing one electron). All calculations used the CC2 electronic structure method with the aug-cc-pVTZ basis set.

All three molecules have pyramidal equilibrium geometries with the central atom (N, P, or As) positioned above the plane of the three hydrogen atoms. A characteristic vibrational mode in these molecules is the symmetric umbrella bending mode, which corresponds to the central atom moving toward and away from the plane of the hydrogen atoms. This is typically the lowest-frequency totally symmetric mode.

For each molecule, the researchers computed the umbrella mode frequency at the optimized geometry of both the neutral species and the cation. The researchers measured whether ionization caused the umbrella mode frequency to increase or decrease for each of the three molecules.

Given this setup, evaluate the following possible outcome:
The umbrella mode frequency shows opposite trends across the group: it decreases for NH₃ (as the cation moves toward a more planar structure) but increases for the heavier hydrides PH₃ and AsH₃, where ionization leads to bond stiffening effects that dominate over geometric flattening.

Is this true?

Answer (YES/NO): NO